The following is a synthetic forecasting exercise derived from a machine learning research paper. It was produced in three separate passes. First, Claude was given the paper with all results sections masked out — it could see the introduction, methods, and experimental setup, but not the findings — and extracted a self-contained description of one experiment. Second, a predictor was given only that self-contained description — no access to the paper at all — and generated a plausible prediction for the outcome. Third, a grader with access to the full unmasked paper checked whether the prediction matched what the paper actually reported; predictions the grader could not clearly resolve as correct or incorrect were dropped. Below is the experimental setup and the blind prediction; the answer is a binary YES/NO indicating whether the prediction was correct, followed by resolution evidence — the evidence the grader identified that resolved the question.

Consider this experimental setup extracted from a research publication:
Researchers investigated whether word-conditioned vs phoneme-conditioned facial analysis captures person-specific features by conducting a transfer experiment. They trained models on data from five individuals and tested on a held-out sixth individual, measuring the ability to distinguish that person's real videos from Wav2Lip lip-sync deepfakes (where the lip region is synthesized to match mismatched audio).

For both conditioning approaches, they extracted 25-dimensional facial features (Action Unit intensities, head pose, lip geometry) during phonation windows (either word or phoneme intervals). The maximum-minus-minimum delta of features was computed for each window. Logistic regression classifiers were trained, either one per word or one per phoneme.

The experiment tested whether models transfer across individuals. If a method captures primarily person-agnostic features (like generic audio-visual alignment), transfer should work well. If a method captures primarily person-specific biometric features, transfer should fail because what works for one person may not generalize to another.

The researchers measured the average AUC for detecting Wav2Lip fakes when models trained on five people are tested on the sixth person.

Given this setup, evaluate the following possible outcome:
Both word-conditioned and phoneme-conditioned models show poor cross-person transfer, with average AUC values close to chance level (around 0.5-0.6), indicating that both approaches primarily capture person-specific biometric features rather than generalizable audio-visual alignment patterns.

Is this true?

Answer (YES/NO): NO